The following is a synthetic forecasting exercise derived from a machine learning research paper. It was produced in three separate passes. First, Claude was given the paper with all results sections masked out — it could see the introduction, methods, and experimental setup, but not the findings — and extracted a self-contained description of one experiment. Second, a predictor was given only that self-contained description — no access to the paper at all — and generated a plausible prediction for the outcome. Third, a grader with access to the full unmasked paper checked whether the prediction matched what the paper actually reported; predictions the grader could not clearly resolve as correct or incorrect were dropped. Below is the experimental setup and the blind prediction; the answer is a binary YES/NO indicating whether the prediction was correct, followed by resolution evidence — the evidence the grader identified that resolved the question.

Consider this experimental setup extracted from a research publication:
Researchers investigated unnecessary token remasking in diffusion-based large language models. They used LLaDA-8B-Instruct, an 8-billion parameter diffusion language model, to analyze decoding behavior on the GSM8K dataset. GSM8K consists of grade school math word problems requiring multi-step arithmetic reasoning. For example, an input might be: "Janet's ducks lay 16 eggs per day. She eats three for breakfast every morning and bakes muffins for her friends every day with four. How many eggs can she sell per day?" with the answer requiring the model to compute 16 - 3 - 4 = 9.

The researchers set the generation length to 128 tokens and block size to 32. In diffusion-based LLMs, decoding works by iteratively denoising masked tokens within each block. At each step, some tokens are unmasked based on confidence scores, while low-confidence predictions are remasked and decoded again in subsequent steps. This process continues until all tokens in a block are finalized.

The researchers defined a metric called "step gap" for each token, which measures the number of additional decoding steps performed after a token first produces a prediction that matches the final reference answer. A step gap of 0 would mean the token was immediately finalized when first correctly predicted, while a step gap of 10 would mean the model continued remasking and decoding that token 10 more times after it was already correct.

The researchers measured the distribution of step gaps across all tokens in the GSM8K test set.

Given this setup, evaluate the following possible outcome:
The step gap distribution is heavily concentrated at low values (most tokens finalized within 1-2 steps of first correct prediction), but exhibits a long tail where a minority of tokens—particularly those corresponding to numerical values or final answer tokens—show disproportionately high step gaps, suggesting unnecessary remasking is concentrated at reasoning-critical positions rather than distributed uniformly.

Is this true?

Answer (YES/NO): NO